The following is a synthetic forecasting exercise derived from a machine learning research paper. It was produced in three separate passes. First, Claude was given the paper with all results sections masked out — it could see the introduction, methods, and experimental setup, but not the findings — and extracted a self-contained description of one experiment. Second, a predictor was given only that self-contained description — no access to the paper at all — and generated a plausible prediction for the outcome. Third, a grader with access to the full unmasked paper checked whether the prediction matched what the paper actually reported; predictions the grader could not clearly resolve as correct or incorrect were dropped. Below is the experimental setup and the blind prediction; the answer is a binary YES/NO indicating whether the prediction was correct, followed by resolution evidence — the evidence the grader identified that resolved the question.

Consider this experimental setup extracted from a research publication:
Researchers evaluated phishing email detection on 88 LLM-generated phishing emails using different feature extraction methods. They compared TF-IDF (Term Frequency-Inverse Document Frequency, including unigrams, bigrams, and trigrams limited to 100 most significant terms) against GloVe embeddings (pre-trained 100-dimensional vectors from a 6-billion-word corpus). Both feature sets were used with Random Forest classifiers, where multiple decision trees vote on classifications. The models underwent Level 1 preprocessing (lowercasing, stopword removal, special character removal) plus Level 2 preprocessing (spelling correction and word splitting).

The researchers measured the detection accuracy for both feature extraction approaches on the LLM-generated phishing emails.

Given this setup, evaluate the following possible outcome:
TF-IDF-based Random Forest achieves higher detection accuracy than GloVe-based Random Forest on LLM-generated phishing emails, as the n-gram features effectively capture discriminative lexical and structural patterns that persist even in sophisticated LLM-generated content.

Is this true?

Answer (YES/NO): NO